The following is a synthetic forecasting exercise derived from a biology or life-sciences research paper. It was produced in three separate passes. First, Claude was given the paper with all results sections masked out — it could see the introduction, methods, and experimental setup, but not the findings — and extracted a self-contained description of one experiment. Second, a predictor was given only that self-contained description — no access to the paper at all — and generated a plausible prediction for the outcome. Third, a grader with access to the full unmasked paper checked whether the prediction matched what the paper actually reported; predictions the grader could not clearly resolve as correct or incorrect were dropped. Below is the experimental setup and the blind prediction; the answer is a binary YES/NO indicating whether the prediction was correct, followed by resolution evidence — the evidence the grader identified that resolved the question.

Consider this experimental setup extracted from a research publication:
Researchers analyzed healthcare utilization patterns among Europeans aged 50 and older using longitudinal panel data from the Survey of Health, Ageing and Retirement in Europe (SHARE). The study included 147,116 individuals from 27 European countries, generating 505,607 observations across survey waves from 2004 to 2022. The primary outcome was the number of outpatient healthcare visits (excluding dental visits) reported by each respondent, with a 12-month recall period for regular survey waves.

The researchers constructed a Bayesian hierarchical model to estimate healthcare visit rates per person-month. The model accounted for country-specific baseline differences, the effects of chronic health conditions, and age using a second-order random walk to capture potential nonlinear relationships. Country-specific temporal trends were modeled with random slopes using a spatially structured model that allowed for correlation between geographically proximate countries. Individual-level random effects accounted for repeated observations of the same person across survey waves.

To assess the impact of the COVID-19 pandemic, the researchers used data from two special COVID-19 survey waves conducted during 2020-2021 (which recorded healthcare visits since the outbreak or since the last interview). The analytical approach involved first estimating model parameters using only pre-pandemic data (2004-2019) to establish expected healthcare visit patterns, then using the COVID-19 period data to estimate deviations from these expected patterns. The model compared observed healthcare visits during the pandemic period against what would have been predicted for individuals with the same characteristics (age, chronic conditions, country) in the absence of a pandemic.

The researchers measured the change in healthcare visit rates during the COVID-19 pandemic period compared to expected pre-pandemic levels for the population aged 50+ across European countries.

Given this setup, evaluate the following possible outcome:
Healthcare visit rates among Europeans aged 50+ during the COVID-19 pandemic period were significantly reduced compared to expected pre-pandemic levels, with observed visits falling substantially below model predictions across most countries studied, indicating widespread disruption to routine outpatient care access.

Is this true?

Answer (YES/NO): YES